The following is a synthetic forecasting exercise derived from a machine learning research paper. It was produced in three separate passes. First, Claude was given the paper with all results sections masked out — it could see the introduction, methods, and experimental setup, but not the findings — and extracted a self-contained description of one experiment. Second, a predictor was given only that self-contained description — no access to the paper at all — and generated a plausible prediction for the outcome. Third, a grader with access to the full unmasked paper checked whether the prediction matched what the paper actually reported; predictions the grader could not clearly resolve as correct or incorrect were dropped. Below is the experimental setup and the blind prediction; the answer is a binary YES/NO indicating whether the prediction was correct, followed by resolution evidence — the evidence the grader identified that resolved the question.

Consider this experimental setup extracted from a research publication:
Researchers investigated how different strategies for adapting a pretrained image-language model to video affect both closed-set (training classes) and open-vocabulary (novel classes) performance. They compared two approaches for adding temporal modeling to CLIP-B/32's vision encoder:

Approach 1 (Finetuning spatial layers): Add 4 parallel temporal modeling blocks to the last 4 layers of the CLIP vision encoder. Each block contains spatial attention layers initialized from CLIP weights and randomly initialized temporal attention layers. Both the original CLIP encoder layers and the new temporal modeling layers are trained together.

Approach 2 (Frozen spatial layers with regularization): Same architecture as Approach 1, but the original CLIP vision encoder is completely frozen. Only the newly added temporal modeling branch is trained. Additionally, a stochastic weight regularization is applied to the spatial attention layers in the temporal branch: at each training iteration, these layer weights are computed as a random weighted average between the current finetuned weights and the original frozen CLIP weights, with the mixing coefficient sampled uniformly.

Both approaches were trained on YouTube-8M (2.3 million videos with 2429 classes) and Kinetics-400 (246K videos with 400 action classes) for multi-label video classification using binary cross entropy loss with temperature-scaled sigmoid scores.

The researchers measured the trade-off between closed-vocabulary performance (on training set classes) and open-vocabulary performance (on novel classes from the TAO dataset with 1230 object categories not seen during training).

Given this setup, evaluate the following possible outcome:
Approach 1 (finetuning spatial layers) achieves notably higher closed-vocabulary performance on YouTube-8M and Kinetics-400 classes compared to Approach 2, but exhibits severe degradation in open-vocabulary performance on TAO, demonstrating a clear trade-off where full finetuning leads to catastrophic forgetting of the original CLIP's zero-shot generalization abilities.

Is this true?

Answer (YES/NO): NO